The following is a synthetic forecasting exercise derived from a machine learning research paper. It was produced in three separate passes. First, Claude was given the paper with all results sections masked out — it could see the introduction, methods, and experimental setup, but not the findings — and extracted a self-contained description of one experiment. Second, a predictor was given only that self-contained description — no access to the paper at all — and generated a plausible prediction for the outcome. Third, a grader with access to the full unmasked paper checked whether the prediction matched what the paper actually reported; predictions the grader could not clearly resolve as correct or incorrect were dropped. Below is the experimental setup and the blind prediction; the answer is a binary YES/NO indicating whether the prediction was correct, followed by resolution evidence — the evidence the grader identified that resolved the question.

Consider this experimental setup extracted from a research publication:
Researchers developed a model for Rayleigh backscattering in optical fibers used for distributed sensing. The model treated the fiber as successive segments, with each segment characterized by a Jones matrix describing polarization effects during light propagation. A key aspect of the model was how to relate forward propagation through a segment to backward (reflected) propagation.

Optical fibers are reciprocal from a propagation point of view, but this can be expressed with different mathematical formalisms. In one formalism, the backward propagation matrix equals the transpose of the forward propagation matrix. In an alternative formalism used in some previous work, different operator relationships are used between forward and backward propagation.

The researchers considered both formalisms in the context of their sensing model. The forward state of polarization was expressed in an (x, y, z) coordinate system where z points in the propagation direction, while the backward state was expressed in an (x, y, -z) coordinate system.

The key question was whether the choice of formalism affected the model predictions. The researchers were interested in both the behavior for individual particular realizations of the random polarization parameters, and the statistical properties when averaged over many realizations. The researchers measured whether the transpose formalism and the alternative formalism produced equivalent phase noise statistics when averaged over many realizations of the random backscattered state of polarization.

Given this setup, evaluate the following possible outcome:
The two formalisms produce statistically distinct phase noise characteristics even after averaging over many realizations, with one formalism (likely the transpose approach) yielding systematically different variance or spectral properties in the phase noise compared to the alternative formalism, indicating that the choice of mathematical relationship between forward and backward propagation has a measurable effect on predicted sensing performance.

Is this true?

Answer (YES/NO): NO